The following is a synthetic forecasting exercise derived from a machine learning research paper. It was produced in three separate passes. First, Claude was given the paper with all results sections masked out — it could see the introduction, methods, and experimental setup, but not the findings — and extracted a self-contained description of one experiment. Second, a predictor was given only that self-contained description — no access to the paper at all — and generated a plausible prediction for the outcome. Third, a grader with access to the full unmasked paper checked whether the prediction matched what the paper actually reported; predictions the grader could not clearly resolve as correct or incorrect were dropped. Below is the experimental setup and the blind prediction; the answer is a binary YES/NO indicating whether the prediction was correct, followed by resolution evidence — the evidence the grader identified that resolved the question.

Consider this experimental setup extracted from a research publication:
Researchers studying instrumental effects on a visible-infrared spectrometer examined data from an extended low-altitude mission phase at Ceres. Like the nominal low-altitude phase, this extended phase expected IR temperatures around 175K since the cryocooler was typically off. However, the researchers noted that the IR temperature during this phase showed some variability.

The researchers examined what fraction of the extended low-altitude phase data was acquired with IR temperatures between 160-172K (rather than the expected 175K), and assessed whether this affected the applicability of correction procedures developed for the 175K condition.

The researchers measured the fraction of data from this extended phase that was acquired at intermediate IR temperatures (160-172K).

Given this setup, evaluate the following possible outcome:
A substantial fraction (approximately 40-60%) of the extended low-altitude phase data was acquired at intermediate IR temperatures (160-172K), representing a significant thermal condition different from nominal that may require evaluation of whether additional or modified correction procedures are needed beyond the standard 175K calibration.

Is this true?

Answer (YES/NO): NO